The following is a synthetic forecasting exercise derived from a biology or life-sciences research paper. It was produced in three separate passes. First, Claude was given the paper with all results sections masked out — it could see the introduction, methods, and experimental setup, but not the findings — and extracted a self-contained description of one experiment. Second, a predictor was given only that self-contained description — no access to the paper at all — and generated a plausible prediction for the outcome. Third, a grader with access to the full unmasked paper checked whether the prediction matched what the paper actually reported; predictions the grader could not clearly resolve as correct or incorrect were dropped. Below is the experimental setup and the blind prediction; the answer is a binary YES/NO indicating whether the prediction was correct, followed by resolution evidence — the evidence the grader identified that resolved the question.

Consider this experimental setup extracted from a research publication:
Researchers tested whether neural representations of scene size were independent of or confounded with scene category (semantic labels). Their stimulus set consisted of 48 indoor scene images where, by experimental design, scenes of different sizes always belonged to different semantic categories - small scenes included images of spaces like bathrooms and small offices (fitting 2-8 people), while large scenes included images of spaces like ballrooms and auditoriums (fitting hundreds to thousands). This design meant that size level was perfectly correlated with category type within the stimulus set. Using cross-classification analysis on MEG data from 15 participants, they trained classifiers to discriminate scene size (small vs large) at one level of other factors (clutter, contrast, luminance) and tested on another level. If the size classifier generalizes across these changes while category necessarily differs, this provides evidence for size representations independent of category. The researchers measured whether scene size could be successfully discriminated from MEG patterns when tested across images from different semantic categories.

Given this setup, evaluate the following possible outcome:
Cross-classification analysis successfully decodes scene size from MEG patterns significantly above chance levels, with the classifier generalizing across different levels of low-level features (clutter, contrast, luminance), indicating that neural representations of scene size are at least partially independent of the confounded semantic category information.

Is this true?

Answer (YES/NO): YES